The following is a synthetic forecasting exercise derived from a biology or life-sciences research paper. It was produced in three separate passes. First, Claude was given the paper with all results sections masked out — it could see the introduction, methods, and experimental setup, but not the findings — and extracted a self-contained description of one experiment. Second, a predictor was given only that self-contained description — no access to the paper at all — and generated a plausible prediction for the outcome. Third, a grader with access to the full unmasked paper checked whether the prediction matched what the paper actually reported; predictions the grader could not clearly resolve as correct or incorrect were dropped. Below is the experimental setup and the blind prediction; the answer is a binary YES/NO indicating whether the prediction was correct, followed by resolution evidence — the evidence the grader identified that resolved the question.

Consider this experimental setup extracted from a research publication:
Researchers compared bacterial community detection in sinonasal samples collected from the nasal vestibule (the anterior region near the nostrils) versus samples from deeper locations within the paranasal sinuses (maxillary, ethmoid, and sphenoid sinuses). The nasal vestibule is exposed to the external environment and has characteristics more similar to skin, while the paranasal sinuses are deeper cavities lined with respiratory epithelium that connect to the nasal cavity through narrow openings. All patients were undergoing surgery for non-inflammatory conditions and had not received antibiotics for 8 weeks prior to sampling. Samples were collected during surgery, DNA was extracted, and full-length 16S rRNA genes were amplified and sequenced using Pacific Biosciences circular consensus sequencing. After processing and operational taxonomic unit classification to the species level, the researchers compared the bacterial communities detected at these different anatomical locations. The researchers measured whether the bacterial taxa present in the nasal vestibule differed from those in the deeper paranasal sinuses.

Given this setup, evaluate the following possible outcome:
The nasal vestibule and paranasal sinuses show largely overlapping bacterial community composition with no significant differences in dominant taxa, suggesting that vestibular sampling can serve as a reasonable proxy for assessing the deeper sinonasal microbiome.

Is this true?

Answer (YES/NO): NO